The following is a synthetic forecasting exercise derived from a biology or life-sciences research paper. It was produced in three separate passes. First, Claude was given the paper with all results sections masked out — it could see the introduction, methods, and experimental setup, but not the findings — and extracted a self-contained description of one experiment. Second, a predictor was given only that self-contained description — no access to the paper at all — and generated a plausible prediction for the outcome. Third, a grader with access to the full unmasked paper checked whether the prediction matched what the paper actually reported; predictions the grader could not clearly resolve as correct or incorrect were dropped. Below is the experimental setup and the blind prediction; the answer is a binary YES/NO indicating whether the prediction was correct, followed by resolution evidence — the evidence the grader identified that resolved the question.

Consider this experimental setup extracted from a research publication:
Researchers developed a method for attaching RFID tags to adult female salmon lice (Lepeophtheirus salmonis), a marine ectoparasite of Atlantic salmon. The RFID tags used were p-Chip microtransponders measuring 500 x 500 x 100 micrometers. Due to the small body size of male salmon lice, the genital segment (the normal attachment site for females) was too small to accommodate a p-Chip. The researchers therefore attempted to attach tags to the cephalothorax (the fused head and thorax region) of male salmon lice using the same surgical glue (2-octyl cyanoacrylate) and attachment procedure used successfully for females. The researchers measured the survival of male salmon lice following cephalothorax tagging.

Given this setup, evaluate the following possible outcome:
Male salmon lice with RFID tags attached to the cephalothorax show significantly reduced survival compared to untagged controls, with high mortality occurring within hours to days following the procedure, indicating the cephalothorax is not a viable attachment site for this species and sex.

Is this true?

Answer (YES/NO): YES